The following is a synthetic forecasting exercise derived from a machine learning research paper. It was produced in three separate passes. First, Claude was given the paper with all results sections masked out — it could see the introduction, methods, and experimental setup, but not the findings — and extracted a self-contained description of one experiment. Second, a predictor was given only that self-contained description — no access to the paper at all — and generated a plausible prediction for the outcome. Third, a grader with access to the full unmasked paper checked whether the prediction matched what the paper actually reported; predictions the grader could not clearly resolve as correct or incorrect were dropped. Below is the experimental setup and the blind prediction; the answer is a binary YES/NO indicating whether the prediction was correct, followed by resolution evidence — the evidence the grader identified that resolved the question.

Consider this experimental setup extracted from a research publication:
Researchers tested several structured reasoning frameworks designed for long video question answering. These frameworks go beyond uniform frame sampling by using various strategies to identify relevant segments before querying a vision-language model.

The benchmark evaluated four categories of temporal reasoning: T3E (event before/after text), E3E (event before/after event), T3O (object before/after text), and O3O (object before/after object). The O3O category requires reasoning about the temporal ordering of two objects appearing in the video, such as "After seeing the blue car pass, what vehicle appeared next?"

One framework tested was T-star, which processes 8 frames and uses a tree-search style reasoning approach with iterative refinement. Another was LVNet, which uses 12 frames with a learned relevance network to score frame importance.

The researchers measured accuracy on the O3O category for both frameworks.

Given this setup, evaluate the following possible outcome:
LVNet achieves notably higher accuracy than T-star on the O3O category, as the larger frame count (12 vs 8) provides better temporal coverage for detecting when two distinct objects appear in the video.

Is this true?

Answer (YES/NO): YES